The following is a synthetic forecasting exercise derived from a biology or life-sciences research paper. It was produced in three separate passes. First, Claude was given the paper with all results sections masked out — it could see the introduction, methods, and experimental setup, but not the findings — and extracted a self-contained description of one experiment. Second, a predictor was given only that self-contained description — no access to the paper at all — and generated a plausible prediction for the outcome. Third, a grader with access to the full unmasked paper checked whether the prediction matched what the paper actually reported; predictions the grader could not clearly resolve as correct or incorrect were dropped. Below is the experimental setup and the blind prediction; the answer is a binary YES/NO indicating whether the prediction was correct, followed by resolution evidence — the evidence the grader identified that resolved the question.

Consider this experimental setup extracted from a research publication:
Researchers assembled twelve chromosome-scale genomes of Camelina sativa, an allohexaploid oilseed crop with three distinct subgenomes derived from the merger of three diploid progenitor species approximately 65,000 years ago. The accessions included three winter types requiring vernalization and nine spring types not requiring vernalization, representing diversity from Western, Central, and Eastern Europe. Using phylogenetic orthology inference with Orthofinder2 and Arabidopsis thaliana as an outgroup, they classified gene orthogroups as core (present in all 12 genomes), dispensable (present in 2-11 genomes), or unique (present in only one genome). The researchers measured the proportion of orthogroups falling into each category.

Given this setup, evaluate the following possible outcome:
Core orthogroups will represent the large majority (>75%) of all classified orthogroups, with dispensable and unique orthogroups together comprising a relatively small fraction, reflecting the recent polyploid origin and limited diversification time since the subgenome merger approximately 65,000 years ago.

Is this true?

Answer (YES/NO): YES